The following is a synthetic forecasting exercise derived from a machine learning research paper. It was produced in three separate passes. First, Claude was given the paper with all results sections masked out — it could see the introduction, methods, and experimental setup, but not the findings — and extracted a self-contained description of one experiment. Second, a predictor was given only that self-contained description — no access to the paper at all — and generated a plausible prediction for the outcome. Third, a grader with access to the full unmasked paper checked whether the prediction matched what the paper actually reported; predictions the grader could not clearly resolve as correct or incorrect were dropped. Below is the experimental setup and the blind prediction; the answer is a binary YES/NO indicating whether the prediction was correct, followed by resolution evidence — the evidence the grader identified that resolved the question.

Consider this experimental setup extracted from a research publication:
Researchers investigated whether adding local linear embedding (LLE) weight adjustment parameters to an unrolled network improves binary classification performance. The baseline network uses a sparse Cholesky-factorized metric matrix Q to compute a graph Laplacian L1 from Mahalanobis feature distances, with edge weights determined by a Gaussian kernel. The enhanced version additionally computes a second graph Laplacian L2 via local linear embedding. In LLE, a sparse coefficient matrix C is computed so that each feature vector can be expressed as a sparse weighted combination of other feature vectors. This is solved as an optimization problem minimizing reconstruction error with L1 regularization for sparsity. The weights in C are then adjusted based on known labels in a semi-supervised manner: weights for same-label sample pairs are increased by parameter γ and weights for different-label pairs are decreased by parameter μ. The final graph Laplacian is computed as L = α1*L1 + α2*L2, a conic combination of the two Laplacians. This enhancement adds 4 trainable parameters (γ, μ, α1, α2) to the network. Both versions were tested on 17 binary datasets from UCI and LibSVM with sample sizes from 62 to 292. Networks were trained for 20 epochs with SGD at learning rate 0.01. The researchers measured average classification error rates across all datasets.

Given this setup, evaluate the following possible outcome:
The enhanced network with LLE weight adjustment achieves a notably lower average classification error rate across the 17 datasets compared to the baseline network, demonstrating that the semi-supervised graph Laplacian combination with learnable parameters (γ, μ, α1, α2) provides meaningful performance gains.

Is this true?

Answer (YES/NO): NO